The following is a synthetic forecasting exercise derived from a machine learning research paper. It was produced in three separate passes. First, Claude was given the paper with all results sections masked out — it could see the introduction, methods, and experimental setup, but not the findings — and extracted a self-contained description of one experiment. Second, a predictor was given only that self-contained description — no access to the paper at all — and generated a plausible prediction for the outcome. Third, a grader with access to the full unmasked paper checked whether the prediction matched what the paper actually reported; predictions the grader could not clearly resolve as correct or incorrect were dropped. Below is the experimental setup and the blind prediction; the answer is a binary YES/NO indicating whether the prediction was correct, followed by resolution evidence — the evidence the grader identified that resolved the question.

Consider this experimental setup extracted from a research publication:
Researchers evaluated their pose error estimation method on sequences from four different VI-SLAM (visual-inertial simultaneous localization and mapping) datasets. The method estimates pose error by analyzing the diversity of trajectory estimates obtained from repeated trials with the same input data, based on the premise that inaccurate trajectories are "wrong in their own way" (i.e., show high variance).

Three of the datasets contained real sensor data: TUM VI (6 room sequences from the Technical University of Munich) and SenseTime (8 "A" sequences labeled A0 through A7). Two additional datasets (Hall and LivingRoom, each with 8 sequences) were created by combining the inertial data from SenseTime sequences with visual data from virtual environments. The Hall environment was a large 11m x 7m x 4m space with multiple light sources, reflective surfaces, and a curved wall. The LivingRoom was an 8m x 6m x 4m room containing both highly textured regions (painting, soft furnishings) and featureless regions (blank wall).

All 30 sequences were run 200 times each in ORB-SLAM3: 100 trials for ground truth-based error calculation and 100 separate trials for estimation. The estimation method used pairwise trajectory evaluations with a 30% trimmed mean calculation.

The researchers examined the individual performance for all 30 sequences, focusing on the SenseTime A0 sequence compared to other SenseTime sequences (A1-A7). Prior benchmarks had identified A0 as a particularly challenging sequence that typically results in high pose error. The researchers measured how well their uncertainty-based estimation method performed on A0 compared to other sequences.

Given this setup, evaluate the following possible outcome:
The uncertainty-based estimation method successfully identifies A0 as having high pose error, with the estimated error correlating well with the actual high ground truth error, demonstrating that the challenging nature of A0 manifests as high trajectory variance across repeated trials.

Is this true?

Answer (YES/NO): NO